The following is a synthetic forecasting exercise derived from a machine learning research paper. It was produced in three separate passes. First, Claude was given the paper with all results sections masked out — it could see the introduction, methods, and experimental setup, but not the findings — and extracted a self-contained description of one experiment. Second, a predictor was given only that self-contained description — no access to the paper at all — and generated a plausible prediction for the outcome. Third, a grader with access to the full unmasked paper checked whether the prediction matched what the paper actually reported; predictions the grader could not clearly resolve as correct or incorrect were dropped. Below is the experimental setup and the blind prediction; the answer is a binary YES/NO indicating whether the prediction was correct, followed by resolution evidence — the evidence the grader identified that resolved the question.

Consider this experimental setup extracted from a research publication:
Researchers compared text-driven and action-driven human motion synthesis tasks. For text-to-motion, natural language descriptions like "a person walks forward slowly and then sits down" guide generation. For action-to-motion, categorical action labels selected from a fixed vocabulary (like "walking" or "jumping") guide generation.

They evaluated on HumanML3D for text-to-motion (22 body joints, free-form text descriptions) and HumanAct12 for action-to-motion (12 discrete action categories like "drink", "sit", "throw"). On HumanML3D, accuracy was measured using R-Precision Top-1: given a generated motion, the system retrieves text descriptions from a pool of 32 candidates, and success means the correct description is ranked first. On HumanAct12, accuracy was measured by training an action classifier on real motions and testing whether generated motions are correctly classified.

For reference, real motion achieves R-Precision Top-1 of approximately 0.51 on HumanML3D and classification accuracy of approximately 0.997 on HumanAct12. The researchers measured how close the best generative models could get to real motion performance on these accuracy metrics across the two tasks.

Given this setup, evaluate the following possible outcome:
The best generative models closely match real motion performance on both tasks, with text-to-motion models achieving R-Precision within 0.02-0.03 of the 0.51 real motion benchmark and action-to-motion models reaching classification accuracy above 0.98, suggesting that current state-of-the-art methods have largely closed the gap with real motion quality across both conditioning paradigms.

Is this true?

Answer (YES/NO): YES